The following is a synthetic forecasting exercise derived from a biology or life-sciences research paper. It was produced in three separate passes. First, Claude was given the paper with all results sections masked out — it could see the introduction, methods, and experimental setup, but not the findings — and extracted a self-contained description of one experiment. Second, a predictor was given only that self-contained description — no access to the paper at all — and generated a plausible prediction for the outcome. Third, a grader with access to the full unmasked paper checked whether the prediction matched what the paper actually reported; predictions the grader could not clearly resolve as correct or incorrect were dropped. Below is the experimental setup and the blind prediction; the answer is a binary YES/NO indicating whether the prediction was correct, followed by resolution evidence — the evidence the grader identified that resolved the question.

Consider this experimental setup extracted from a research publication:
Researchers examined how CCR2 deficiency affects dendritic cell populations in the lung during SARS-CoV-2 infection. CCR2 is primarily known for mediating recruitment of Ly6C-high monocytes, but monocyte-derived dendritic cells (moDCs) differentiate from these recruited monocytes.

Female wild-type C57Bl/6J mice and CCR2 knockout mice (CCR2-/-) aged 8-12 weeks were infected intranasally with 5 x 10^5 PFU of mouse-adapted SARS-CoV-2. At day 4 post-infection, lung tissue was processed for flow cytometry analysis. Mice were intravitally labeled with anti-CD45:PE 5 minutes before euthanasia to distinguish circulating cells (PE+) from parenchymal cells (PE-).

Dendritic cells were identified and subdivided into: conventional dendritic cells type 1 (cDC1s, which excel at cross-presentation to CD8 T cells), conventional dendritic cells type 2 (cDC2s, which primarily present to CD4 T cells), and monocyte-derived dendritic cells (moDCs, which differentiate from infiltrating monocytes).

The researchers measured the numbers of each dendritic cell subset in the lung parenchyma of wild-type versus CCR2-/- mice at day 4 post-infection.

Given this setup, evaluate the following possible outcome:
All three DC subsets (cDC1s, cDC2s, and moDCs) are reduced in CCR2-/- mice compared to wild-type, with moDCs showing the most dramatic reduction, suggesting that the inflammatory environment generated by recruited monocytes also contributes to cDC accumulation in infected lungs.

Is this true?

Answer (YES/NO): NO